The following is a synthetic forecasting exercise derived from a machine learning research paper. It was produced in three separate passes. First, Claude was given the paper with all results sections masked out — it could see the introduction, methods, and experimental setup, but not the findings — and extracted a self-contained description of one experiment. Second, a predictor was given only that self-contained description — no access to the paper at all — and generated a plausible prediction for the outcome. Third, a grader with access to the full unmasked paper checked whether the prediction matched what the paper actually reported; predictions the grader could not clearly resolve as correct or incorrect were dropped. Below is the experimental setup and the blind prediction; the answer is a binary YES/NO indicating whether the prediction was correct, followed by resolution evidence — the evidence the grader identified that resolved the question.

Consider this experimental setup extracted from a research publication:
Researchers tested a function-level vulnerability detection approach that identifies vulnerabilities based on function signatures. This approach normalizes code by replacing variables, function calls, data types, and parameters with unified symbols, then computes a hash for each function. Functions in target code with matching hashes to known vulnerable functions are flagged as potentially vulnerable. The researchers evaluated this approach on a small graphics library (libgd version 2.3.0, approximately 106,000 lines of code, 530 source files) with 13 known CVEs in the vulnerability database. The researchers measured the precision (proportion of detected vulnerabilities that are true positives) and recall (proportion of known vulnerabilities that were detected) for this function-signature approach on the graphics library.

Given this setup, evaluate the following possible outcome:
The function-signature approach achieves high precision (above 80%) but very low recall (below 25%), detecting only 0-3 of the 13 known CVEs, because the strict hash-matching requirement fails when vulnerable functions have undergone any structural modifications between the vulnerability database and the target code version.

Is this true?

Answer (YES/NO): NO